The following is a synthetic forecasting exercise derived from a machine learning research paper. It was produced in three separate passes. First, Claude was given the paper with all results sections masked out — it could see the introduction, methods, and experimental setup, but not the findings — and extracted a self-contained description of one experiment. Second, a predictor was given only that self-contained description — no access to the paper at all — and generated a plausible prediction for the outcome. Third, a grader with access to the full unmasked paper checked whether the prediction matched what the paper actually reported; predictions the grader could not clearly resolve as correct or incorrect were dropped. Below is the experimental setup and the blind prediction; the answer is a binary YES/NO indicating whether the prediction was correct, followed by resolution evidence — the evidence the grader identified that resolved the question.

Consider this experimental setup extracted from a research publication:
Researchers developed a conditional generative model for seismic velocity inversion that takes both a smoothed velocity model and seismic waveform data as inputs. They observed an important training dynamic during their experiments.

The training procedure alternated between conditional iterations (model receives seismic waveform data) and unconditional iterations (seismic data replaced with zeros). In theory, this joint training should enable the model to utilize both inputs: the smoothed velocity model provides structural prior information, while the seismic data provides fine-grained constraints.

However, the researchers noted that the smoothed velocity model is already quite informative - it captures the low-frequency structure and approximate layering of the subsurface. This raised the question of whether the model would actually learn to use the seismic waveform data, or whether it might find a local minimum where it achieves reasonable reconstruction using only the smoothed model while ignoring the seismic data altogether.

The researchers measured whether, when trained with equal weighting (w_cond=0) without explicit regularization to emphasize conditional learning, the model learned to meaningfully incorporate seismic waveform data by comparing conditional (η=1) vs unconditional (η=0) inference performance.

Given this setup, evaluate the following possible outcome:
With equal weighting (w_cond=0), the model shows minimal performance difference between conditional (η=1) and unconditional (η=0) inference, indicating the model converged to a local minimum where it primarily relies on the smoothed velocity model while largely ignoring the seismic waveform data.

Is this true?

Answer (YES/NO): YES